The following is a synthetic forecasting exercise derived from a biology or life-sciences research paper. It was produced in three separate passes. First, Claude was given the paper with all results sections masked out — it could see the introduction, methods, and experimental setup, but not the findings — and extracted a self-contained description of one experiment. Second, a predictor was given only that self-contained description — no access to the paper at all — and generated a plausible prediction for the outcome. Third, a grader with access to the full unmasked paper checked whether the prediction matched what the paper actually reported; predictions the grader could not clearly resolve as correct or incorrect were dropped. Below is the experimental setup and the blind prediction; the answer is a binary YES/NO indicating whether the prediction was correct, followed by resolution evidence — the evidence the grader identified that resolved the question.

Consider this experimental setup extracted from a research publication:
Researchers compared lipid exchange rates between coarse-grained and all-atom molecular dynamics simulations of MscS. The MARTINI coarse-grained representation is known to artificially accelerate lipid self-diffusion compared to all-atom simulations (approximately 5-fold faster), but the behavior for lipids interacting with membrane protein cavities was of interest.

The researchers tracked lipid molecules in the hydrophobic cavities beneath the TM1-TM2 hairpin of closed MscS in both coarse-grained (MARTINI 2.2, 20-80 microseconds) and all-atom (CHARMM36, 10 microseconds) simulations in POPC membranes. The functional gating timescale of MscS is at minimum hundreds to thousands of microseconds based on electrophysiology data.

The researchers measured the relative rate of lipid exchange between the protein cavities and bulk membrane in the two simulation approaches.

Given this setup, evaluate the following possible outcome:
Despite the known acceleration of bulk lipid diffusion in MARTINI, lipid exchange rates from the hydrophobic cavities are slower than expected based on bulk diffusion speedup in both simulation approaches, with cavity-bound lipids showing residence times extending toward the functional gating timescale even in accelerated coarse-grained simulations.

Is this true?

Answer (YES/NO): NO